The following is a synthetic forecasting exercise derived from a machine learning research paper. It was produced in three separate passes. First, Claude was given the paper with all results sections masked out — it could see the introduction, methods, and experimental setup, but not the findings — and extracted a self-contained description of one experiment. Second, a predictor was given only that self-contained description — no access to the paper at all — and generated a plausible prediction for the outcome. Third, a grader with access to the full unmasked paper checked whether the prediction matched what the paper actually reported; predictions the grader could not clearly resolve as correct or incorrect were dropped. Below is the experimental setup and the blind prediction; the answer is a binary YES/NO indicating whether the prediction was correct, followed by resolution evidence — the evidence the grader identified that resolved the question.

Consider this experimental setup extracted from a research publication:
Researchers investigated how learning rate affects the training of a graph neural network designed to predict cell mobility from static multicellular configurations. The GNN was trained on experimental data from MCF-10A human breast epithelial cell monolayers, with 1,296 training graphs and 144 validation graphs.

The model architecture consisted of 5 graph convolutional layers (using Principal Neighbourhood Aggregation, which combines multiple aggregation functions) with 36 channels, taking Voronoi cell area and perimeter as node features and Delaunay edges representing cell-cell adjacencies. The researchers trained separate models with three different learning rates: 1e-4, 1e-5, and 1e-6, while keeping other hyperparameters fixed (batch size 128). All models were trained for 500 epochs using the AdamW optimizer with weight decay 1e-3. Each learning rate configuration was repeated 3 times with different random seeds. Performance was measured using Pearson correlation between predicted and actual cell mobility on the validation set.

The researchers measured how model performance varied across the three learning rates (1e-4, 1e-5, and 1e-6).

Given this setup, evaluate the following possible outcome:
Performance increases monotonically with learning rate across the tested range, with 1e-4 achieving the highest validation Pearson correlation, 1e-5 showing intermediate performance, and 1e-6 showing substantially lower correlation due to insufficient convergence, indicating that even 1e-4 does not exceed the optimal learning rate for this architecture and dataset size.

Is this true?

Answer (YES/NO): NO